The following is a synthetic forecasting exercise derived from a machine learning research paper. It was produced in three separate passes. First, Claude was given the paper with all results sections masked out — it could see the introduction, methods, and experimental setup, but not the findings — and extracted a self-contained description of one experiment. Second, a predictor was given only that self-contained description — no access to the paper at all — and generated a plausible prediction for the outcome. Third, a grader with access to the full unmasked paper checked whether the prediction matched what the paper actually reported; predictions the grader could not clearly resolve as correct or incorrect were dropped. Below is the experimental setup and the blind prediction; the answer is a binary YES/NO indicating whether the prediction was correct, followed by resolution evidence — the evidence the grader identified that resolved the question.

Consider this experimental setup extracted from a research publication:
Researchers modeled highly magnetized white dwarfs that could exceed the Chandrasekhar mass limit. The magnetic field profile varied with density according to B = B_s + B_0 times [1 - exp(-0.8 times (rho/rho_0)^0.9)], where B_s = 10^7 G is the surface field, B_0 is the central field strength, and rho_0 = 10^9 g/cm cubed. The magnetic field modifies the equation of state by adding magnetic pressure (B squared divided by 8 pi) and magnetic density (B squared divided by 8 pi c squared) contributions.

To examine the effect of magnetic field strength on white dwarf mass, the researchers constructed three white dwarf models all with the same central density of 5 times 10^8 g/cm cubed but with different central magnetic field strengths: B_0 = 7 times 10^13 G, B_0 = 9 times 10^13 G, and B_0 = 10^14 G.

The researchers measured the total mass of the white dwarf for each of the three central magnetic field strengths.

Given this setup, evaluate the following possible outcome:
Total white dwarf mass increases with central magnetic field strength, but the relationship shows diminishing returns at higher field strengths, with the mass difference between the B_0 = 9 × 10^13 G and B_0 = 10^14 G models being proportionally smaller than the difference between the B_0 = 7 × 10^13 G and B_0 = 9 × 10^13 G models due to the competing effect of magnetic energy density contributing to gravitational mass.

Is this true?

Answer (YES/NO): NO